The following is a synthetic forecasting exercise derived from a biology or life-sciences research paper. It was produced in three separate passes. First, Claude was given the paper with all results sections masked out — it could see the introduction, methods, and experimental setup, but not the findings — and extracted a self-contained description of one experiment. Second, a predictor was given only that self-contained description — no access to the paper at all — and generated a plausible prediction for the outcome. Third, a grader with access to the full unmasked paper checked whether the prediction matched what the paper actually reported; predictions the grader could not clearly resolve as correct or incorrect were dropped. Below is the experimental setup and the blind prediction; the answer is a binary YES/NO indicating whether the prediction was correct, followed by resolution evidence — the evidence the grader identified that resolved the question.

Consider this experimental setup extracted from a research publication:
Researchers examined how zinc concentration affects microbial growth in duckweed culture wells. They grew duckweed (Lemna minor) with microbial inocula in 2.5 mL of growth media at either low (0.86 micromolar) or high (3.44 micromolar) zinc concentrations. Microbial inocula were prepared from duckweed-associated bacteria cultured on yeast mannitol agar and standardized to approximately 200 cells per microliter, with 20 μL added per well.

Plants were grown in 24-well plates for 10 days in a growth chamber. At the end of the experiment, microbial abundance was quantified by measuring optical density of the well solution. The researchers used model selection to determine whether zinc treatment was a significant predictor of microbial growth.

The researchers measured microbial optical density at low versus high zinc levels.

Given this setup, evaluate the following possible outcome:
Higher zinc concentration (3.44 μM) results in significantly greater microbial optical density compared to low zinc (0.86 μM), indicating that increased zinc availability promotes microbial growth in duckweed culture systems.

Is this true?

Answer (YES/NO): YES